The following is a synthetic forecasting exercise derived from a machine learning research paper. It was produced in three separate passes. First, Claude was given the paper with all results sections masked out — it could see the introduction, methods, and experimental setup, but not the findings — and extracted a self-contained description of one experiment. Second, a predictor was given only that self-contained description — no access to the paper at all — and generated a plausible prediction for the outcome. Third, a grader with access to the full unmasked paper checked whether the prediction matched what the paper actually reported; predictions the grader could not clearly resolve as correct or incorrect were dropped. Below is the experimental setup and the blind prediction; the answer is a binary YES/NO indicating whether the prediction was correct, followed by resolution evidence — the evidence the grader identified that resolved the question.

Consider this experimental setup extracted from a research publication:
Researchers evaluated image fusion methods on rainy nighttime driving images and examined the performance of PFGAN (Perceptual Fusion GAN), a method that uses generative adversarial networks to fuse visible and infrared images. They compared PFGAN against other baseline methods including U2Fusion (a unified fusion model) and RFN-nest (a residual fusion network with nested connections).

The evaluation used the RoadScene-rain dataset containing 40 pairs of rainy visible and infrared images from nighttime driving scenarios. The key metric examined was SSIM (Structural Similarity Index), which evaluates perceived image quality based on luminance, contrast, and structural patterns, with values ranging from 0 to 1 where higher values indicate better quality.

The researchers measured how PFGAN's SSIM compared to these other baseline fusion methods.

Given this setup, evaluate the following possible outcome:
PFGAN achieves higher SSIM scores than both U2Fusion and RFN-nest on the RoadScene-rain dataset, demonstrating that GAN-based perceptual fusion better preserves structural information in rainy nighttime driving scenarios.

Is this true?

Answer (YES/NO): NO